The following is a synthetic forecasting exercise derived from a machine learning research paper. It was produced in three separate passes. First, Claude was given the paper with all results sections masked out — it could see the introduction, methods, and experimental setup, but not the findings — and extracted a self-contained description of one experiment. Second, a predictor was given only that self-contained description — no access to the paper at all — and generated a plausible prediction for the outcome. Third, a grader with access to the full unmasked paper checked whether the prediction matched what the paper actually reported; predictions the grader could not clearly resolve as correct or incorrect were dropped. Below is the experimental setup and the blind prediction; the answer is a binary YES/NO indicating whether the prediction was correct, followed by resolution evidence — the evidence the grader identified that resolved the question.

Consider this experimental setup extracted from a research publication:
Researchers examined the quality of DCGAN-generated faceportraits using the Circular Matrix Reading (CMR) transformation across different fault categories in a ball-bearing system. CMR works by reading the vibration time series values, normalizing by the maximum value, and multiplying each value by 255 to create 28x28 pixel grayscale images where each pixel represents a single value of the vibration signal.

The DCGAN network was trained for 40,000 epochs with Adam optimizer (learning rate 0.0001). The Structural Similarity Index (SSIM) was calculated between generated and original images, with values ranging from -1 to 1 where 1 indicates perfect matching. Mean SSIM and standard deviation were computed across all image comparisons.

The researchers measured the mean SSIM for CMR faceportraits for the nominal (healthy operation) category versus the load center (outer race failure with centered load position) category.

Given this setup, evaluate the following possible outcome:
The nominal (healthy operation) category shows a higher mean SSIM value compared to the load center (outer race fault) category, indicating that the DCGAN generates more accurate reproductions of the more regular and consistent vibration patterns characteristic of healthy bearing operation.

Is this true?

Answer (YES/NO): YES